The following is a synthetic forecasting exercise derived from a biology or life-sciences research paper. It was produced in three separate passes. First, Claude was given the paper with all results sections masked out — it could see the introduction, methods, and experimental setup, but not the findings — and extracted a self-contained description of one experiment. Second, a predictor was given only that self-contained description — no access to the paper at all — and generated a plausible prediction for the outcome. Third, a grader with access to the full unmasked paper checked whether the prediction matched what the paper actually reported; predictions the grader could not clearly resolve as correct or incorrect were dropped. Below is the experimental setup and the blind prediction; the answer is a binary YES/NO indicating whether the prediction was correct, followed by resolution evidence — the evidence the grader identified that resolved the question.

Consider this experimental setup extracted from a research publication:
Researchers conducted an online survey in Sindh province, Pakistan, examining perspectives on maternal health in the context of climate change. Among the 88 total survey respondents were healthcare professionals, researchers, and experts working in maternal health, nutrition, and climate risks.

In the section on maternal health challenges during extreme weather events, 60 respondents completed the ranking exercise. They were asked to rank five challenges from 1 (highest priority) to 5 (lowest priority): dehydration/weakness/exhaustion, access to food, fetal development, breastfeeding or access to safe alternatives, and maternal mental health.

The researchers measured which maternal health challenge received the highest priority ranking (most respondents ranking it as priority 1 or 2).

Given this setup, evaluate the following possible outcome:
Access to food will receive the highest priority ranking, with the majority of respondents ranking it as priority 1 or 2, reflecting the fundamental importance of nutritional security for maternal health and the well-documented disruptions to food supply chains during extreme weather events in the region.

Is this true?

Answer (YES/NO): NO